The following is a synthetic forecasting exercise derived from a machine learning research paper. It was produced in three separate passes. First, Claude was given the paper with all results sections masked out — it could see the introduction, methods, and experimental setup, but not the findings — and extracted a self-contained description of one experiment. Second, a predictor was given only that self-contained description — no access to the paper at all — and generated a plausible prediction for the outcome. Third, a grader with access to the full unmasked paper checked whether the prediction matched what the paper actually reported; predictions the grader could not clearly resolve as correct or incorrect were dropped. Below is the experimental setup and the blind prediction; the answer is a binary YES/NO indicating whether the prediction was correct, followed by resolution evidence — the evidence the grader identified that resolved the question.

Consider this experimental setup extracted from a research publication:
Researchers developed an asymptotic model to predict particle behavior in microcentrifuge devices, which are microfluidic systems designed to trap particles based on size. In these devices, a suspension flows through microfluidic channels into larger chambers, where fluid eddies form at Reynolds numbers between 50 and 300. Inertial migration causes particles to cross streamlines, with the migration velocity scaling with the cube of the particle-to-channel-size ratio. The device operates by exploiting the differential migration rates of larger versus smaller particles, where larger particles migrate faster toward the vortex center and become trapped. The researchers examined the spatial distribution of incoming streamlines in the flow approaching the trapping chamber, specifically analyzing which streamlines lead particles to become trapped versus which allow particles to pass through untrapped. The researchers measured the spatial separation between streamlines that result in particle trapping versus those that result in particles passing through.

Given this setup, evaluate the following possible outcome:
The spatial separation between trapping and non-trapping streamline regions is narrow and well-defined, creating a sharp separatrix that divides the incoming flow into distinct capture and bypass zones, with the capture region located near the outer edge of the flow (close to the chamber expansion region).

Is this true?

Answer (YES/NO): NO